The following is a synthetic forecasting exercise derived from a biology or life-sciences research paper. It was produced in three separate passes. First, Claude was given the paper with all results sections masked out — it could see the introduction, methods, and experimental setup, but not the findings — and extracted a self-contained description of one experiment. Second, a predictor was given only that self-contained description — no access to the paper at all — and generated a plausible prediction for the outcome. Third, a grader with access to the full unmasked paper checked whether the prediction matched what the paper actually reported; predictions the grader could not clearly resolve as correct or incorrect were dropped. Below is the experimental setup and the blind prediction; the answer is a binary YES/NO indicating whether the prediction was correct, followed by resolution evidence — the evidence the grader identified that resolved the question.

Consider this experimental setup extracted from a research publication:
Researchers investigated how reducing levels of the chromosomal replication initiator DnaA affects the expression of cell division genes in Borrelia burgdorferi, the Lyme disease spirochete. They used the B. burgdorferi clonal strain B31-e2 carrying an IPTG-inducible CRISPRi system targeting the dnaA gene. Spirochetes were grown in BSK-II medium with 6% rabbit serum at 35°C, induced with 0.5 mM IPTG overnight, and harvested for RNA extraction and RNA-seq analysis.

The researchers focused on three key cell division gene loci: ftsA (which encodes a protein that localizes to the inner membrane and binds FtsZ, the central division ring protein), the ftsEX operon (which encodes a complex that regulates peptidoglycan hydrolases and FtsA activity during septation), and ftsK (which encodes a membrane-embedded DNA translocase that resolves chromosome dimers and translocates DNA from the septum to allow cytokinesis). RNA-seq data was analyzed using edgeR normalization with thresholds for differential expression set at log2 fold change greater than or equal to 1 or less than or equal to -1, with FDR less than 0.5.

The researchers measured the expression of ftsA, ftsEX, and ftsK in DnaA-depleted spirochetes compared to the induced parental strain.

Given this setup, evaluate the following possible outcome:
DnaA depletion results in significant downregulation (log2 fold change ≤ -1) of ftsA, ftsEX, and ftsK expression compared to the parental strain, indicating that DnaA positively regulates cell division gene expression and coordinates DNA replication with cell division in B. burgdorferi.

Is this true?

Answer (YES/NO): NO